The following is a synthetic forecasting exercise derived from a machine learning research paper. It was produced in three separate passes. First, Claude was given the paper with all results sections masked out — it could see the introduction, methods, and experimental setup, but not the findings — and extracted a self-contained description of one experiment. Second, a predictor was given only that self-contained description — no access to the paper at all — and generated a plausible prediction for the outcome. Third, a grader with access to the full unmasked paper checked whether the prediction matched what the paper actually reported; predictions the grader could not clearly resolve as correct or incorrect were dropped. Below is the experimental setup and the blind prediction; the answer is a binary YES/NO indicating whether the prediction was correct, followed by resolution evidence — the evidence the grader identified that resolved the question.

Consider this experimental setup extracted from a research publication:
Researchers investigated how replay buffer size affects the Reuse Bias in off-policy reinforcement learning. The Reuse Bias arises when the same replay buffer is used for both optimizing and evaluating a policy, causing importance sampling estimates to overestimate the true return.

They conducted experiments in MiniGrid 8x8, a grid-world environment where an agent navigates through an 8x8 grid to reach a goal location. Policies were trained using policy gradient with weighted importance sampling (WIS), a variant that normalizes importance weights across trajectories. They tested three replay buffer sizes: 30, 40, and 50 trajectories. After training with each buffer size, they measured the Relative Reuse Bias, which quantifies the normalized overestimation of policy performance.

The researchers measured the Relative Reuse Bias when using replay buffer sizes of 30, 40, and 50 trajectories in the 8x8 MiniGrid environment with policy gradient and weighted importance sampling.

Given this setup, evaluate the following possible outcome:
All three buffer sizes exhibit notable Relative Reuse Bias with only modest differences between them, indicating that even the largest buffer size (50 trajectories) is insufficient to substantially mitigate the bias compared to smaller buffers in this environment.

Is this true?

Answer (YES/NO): YES